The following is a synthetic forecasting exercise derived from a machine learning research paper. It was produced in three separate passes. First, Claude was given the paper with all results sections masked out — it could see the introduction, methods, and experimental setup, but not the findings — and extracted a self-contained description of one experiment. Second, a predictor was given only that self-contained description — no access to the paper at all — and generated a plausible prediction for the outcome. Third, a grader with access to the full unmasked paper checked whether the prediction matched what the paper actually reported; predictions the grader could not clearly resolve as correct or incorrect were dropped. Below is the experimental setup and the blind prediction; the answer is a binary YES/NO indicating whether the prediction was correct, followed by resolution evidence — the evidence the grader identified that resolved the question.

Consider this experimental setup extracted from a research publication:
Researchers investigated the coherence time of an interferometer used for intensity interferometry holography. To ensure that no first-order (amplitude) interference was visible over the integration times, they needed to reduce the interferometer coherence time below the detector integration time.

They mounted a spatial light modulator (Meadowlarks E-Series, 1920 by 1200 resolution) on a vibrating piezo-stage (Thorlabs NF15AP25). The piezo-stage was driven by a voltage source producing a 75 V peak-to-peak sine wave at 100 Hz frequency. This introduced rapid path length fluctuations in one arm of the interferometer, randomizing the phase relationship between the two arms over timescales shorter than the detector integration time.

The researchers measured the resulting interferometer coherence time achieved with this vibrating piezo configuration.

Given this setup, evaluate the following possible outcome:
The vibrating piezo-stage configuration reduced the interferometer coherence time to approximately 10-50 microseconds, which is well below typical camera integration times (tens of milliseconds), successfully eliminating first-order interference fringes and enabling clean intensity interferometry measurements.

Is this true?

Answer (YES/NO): NO